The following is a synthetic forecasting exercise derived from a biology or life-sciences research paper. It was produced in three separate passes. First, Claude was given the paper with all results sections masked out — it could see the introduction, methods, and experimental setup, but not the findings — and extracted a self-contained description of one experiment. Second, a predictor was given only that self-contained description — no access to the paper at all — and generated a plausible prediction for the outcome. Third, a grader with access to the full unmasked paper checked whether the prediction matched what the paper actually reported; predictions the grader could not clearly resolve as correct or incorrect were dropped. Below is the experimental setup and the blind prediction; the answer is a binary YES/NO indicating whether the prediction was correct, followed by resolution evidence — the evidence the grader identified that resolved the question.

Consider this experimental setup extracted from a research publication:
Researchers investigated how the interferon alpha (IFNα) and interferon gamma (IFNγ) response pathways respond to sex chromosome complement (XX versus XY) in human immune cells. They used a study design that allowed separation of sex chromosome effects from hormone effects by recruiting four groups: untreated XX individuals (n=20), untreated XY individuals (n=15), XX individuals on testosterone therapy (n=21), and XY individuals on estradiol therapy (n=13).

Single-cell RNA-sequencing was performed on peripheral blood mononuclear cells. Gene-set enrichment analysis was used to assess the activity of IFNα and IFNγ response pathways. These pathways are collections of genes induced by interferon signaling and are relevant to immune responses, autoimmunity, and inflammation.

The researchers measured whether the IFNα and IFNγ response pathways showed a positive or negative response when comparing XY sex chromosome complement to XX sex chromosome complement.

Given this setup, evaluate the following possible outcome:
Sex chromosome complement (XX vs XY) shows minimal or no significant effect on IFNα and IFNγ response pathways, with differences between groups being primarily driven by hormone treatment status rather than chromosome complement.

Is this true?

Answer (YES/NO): NO